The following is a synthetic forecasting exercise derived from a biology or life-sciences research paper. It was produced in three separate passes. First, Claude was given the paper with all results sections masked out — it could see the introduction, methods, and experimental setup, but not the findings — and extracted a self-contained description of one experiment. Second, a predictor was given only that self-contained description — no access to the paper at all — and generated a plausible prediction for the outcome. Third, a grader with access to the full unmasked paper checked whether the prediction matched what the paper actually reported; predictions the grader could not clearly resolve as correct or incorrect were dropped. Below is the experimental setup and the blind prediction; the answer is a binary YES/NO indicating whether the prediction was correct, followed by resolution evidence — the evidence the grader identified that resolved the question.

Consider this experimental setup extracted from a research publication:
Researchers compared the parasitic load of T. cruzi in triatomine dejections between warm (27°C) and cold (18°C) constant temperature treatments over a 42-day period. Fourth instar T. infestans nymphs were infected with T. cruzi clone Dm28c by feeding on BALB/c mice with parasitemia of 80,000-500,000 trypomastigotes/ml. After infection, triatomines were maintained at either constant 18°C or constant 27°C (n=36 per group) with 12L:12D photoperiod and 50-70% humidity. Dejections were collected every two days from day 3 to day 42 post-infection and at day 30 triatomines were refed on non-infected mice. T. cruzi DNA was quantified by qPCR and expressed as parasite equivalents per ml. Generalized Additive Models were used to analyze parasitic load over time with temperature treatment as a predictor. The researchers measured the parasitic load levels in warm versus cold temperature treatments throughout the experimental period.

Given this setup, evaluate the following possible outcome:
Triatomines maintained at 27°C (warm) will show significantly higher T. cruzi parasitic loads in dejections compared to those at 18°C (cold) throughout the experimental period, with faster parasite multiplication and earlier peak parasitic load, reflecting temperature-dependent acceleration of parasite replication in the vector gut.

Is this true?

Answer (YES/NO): YES